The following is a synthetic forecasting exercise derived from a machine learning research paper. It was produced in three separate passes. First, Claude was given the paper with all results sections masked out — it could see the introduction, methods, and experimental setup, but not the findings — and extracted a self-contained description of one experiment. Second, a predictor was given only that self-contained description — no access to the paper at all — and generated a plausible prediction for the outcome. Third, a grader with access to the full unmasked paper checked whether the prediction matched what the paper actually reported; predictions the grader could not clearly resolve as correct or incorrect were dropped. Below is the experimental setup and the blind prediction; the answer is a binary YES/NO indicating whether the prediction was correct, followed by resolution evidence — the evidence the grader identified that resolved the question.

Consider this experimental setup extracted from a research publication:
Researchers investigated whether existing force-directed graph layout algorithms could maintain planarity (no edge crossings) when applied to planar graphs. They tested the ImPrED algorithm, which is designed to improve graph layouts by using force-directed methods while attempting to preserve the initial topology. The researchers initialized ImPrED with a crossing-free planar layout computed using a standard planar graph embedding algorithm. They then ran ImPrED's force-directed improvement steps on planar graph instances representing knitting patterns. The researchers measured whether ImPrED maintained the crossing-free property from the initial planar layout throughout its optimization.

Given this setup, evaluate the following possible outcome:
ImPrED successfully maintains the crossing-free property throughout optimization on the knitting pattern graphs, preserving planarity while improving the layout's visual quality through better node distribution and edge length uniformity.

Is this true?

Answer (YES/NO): NO